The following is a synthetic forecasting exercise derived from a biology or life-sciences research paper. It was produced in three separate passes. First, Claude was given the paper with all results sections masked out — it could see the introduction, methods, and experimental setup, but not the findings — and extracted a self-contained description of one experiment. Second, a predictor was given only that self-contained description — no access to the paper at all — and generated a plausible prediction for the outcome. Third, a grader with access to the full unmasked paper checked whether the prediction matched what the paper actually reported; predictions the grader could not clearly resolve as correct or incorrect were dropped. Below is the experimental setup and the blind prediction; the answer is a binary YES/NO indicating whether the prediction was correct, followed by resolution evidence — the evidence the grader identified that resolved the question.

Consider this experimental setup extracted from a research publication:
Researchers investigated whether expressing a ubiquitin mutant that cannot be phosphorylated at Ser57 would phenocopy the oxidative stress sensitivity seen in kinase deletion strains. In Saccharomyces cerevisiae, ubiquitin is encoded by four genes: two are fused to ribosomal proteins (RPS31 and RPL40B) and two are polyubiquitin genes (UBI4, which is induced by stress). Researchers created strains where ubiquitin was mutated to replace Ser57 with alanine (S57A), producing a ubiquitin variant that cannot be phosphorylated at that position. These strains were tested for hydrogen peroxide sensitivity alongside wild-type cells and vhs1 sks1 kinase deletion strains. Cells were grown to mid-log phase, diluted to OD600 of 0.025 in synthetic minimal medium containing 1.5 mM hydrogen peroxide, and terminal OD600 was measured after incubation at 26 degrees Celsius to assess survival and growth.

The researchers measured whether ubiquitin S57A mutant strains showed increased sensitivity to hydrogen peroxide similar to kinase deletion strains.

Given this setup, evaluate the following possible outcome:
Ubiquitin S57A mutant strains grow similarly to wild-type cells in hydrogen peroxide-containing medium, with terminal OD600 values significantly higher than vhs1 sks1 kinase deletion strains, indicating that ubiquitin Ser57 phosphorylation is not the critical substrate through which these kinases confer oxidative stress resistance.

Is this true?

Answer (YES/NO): NO